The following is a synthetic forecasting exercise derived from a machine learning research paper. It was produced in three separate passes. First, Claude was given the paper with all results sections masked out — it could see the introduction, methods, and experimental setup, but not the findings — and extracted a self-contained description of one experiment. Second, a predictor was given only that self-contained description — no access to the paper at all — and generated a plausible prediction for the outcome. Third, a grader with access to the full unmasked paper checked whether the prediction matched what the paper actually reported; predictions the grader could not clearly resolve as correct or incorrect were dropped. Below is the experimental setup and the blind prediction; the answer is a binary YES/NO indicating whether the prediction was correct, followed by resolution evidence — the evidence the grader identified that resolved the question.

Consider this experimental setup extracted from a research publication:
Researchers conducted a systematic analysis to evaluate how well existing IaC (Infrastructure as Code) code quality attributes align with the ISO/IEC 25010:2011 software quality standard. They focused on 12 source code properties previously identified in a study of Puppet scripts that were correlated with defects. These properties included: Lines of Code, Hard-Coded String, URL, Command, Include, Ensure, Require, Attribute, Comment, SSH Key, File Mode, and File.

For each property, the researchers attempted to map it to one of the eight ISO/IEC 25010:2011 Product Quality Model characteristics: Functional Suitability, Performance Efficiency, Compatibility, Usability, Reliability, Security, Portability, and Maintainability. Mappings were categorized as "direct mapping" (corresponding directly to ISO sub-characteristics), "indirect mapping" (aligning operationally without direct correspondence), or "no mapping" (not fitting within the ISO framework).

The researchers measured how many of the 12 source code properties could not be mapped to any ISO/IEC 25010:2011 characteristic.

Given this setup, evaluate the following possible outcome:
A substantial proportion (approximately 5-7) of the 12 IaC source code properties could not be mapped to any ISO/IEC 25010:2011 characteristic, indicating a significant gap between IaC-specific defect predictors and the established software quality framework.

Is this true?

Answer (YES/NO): NO